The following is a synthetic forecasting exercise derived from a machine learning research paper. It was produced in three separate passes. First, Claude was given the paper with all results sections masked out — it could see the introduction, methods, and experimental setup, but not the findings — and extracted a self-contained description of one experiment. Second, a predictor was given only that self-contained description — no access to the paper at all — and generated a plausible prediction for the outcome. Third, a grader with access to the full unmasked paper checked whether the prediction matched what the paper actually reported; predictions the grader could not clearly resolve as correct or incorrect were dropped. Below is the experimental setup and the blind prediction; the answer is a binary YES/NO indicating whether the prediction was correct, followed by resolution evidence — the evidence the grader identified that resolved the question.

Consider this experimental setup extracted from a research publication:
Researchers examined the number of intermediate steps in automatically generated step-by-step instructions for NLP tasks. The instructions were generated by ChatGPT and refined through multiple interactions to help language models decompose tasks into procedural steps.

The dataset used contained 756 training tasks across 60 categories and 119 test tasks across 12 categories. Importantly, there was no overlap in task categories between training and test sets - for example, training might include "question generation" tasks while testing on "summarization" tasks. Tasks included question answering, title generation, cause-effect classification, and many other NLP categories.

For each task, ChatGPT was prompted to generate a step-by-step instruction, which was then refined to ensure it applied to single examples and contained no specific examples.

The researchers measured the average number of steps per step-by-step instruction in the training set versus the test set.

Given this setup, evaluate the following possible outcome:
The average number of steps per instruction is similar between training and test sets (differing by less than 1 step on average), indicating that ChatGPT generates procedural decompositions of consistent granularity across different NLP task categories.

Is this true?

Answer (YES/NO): YES